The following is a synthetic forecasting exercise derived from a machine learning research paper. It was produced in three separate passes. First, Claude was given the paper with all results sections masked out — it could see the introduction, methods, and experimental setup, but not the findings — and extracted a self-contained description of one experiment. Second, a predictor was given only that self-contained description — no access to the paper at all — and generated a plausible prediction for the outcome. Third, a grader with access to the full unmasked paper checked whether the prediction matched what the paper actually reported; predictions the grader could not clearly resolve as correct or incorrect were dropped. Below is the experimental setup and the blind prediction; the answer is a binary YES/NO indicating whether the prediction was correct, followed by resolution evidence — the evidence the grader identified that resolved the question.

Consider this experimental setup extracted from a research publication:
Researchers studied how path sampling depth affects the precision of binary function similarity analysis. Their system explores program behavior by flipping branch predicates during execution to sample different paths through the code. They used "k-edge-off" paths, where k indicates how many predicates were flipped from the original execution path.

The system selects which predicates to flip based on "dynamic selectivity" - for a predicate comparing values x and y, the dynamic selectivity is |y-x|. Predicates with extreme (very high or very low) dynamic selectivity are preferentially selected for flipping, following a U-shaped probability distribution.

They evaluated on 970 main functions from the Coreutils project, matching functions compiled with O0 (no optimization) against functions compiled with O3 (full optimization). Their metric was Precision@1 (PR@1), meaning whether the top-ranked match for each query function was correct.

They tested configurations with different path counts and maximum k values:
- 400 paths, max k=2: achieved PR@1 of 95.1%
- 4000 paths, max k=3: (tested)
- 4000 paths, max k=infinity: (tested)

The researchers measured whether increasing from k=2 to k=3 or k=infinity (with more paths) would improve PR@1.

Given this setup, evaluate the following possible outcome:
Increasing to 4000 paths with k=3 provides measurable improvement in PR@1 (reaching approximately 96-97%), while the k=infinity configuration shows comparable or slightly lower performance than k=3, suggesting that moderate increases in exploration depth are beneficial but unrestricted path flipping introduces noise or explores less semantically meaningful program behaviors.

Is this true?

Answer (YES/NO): NO